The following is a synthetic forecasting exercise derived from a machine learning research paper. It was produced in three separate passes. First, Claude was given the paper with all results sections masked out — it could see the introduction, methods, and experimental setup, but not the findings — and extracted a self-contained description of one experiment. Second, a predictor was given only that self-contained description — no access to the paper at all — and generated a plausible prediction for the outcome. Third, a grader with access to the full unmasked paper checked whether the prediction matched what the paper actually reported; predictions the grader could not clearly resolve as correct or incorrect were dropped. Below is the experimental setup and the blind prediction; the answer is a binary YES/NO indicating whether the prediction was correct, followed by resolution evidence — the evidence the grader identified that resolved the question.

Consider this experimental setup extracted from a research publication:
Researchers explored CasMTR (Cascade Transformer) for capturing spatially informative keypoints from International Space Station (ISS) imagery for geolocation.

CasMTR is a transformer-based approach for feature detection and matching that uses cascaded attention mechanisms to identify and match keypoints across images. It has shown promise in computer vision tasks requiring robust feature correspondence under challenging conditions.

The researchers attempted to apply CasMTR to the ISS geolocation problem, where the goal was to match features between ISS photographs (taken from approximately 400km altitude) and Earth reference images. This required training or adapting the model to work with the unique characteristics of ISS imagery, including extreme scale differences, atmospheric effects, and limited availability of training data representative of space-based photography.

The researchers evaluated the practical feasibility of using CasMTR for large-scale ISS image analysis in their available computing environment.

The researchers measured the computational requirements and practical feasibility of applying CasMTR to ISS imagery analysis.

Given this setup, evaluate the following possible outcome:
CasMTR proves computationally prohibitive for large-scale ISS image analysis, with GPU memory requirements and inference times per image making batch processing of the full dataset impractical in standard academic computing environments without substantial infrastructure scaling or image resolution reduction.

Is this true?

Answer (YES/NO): YES